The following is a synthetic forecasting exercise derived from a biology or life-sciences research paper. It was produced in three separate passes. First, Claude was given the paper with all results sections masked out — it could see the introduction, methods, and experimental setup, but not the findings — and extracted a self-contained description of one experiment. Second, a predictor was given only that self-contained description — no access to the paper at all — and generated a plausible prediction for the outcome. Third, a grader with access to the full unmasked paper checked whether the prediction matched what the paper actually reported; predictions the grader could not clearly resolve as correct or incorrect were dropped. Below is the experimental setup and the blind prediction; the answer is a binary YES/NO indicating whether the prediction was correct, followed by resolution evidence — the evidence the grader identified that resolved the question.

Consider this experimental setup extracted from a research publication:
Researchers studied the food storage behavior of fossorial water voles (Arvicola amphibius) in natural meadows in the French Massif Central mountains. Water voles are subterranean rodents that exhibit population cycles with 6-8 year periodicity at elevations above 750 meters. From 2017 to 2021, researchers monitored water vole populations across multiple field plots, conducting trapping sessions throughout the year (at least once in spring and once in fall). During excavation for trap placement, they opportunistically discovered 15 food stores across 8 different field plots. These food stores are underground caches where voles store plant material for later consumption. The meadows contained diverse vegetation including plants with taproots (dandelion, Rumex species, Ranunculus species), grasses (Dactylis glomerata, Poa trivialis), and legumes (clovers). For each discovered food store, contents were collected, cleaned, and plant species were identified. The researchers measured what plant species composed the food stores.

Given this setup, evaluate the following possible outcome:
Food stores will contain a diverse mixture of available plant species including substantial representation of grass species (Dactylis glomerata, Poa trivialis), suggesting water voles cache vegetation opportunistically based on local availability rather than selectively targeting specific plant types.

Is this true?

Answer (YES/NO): NO